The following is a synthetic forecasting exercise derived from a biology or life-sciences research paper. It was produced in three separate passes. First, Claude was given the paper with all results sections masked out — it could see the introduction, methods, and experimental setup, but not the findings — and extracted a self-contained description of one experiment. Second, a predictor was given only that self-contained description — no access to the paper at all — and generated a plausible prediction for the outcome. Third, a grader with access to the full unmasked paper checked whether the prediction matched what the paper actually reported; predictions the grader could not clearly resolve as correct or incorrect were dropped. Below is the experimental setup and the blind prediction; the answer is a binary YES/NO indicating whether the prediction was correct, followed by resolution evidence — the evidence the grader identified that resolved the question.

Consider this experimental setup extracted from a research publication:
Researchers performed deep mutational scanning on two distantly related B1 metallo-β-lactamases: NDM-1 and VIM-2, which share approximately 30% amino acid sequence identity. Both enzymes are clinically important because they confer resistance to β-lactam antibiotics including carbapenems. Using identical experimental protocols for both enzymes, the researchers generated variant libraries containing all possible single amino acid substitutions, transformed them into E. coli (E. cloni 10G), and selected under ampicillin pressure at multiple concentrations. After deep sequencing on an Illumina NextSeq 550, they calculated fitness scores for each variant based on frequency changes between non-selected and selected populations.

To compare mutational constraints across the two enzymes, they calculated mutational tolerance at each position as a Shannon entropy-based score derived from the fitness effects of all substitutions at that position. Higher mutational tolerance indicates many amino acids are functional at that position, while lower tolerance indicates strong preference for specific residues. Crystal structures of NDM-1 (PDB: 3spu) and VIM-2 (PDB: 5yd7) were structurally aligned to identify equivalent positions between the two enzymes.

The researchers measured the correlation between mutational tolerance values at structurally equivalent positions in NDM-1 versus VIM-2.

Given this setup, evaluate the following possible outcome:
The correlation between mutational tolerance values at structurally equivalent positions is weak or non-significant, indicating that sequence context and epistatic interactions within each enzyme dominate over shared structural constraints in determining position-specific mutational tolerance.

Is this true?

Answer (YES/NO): NO